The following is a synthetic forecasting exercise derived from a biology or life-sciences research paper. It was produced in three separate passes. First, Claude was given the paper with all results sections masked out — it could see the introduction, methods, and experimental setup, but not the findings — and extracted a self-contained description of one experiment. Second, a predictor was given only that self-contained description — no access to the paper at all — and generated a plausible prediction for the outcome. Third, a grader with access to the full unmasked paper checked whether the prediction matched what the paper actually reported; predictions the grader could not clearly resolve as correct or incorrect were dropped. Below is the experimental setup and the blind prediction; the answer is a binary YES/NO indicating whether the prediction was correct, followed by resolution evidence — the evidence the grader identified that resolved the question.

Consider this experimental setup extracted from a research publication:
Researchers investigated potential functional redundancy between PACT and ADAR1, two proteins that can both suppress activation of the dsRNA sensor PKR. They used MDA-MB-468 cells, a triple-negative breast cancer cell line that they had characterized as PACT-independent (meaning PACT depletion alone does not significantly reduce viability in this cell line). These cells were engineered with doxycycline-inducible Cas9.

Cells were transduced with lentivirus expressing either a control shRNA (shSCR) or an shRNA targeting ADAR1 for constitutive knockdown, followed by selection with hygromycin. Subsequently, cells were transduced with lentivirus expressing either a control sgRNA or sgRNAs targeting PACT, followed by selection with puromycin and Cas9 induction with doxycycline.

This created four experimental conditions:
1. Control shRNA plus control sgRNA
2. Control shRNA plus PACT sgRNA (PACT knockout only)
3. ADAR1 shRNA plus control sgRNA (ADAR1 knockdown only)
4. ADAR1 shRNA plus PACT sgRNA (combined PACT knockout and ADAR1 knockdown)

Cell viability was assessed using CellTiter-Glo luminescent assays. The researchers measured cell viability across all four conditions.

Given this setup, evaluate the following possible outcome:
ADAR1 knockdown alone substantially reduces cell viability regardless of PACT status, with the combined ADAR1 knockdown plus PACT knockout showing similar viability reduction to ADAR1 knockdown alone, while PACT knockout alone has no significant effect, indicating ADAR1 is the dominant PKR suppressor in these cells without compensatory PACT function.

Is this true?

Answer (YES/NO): NO